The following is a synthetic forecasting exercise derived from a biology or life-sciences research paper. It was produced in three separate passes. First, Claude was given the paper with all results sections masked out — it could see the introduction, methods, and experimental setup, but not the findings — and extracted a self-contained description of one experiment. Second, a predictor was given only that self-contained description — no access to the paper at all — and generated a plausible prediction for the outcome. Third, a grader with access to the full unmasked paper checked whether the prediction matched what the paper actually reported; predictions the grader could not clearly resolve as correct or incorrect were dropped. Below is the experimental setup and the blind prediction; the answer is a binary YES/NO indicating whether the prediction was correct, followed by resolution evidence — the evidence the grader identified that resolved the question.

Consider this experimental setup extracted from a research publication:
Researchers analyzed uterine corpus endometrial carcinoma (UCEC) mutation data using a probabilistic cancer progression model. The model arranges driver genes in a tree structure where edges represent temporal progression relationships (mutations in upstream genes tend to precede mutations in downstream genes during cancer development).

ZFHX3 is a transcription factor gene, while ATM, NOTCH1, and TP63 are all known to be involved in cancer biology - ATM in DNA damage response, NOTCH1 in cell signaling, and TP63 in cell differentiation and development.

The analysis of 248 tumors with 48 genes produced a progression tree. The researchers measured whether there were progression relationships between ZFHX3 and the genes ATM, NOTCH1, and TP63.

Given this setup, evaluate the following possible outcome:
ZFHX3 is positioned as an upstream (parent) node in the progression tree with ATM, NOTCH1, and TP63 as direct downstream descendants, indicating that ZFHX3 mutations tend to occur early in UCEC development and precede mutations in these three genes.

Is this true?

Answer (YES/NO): NO